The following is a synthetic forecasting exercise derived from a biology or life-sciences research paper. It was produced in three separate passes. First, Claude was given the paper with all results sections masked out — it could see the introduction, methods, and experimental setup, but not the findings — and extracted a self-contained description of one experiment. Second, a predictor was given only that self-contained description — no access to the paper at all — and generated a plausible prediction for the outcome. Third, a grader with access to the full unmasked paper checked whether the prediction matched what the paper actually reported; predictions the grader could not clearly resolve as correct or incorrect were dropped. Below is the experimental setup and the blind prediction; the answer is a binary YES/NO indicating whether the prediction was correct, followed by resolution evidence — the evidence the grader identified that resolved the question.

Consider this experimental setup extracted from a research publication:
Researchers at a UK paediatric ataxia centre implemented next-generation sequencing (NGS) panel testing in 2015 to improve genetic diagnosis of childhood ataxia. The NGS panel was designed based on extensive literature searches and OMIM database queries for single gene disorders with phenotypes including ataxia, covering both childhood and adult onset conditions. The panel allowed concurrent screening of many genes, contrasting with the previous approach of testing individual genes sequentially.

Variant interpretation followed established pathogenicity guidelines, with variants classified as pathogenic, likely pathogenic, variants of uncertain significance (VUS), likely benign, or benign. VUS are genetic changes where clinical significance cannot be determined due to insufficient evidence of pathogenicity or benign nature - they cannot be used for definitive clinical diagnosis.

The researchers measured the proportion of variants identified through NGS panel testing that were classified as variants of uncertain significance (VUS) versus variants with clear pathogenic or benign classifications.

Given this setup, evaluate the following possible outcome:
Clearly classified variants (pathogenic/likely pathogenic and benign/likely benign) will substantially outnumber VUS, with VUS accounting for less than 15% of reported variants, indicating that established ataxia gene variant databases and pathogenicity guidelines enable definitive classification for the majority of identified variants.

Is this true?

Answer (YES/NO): NO